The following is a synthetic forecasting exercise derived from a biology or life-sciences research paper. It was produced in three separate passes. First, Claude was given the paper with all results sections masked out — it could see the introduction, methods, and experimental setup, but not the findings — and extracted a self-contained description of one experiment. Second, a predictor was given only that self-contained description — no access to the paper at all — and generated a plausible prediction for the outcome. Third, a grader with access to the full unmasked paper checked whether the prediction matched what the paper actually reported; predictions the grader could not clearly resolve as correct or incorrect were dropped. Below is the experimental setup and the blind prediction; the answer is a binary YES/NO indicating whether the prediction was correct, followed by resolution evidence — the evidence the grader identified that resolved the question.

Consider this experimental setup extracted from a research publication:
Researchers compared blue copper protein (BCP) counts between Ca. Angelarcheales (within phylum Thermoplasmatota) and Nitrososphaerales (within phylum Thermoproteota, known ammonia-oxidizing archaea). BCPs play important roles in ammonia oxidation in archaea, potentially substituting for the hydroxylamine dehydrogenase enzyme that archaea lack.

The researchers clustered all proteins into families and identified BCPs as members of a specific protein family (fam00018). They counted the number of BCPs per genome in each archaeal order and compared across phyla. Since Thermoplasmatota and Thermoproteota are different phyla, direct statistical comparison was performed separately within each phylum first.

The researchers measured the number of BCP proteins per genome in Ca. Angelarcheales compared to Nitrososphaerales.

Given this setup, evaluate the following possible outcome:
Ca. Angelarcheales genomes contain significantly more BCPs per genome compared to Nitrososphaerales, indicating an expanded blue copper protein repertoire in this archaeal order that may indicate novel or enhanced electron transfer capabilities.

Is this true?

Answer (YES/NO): NO